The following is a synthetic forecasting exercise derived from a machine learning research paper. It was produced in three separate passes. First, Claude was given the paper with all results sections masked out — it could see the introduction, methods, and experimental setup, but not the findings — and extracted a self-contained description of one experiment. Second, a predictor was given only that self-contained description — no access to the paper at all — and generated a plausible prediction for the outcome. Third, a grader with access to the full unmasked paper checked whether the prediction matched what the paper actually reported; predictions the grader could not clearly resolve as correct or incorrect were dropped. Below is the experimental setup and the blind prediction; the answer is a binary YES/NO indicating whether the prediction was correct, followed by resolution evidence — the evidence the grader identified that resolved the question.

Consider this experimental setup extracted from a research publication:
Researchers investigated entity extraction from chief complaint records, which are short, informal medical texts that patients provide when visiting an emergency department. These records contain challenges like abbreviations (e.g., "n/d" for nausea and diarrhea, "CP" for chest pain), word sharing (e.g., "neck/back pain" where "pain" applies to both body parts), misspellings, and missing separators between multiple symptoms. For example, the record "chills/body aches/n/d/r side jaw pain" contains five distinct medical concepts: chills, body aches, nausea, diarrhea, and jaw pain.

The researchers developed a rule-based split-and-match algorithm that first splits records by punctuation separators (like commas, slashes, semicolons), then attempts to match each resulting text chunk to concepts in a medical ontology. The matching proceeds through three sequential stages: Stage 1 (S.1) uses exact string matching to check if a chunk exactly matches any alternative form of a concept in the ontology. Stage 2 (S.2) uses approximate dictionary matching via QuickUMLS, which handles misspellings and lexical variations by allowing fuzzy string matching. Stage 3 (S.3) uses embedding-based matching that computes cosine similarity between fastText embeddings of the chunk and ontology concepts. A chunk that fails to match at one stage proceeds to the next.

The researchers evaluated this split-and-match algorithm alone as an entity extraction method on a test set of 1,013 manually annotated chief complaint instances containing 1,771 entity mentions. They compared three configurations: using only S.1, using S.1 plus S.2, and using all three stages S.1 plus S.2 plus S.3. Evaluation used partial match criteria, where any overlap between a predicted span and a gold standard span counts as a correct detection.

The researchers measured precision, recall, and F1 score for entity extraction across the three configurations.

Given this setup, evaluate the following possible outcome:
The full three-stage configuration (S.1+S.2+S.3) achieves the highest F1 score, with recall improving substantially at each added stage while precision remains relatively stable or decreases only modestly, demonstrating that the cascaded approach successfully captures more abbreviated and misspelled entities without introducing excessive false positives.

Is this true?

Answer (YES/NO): NO